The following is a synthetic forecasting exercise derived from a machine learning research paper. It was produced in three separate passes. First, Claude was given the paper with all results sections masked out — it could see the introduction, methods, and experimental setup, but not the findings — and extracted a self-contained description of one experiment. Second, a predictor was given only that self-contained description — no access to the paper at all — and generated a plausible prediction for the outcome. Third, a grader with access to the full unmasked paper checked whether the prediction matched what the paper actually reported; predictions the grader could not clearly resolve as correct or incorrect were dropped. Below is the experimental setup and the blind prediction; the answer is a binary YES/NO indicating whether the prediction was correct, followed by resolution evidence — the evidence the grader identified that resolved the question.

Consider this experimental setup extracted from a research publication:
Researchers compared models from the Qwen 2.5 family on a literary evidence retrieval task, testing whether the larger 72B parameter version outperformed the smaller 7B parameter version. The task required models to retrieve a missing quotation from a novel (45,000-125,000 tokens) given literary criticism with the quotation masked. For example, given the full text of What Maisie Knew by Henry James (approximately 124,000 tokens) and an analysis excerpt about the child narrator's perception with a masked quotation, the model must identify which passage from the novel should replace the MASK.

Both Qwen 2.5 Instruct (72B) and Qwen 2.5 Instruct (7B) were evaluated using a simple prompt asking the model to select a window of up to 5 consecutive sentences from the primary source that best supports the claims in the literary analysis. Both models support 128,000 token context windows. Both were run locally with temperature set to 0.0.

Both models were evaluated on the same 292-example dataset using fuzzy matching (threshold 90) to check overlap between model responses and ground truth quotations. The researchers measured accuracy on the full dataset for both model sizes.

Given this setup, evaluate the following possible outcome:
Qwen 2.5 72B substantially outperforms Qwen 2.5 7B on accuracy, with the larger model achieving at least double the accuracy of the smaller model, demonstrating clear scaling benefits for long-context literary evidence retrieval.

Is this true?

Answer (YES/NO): YES